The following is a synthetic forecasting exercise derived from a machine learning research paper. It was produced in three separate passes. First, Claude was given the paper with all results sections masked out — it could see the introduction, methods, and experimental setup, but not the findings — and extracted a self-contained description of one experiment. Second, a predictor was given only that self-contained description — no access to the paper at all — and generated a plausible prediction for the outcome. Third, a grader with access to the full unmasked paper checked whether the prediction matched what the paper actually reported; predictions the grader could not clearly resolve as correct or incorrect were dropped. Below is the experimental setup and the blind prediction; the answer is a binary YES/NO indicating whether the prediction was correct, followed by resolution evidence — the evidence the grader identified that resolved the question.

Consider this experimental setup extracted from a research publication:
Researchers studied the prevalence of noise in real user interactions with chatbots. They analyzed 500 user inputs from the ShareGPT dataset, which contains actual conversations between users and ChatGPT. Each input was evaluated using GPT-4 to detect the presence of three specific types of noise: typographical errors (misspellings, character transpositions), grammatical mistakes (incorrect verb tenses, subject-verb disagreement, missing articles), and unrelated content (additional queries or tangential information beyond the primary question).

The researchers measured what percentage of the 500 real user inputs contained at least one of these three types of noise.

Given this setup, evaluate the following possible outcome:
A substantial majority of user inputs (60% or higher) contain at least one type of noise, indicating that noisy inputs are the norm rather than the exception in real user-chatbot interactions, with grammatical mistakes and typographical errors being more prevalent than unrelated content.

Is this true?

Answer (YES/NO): NO